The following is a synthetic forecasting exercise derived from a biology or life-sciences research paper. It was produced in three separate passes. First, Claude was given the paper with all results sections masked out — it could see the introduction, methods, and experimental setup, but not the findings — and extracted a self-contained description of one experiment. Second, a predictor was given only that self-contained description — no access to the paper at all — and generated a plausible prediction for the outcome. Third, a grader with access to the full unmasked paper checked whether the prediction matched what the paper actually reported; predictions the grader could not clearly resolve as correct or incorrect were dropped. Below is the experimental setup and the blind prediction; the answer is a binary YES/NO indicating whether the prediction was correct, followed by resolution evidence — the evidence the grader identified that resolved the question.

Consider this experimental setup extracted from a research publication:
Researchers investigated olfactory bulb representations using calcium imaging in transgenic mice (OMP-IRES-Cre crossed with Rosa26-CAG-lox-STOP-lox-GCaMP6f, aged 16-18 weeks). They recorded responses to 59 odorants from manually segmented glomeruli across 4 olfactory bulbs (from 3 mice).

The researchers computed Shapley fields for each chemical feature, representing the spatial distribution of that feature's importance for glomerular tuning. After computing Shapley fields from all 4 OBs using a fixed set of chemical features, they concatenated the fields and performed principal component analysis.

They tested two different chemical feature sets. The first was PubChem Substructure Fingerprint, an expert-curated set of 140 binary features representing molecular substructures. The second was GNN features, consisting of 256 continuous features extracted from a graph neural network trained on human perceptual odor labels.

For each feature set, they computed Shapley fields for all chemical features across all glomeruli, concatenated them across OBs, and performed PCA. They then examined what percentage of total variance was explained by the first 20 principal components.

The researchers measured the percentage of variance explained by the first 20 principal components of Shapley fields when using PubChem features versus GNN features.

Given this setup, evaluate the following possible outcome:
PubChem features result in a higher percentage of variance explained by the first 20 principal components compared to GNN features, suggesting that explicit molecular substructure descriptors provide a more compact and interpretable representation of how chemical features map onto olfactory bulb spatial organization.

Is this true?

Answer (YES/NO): YES